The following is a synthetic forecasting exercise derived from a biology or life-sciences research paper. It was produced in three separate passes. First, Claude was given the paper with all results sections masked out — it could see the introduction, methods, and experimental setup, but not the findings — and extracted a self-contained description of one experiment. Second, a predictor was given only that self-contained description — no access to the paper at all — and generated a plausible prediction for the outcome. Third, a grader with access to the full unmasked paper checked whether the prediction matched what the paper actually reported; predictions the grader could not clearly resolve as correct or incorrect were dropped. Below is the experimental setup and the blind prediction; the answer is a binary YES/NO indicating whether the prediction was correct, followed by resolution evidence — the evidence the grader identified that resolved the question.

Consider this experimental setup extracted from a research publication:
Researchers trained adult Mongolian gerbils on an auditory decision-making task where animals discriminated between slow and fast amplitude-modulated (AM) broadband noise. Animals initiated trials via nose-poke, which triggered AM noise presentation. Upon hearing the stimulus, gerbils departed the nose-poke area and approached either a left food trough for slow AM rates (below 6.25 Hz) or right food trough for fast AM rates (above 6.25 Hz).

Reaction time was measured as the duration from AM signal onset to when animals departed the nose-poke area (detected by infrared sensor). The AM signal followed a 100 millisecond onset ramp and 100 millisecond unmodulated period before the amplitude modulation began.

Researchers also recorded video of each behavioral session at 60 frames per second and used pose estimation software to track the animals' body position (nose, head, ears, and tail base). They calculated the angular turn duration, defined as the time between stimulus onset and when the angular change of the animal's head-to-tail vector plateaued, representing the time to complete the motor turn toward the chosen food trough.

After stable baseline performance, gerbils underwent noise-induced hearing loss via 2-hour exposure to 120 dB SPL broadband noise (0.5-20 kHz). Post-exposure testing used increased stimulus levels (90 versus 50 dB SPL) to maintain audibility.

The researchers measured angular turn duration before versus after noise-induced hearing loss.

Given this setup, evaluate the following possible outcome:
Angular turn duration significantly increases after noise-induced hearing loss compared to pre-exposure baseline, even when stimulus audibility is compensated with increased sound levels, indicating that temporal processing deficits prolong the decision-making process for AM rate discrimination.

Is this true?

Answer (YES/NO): NO